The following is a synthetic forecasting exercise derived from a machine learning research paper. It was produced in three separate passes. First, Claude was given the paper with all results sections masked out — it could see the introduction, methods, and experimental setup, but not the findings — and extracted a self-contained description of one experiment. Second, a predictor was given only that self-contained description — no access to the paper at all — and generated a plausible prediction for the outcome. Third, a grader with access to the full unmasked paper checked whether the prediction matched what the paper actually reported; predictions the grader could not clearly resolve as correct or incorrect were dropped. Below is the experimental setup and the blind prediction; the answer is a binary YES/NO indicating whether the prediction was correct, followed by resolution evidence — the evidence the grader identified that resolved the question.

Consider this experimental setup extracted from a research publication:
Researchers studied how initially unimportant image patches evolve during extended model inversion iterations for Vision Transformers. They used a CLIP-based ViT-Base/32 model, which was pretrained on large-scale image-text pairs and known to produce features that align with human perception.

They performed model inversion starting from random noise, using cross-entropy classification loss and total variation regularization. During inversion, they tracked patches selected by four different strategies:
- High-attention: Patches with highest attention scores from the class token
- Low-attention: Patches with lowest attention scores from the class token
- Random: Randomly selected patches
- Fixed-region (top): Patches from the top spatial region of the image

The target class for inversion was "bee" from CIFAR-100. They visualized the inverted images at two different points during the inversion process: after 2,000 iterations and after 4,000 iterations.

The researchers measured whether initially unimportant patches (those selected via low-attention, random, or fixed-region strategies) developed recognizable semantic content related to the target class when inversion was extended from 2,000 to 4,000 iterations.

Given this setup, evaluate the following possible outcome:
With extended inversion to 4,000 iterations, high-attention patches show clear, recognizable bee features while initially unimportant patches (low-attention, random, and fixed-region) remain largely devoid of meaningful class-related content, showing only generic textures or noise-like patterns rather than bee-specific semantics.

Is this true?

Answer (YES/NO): NO